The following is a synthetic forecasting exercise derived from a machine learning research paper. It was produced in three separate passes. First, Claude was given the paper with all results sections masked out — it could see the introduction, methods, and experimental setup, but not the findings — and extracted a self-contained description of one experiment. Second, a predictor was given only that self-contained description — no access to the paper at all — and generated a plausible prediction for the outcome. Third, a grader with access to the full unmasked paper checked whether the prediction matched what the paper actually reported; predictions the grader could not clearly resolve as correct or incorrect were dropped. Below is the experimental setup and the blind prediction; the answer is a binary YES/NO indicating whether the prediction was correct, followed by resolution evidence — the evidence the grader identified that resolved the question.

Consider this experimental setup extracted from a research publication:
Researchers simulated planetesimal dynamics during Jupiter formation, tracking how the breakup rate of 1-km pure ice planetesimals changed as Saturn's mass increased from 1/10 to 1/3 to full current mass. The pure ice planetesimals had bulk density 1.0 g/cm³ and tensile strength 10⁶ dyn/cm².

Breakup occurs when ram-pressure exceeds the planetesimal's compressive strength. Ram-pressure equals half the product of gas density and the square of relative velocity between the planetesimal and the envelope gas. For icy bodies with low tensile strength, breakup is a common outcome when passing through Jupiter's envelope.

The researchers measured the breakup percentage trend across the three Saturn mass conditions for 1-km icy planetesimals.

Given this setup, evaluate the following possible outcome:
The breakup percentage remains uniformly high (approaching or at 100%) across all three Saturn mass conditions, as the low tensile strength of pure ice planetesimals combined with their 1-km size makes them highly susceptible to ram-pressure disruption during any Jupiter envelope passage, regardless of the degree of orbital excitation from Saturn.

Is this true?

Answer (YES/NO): NO